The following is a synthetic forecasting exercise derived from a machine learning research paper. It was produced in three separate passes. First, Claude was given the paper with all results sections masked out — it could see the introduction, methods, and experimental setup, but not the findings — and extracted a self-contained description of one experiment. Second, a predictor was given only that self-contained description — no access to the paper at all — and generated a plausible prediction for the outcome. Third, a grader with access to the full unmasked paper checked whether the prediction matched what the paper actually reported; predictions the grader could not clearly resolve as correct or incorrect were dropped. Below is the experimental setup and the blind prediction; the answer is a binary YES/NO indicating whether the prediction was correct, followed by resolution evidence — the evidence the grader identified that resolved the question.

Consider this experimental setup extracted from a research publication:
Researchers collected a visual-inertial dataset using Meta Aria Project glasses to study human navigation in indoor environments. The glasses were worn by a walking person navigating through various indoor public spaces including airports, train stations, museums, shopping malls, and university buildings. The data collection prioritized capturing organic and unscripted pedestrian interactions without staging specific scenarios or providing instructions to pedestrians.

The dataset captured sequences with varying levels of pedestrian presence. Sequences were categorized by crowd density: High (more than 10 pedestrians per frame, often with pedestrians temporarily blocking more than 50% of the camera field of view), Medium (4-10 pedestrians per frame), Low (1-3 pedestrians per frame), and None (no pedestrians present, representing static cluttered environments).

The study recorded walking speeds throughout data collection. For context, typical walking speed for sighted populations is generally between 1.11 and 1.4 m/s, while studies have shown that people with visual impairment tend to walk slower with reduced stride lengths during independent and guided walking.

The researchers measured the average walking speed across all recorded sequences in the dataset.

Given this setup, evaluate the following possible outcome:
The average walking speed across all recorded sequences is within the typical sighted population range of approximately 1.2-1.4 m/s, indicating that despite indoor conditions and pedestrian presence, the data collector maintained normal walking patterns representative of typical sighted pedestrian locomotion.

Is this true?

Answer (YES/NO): NO